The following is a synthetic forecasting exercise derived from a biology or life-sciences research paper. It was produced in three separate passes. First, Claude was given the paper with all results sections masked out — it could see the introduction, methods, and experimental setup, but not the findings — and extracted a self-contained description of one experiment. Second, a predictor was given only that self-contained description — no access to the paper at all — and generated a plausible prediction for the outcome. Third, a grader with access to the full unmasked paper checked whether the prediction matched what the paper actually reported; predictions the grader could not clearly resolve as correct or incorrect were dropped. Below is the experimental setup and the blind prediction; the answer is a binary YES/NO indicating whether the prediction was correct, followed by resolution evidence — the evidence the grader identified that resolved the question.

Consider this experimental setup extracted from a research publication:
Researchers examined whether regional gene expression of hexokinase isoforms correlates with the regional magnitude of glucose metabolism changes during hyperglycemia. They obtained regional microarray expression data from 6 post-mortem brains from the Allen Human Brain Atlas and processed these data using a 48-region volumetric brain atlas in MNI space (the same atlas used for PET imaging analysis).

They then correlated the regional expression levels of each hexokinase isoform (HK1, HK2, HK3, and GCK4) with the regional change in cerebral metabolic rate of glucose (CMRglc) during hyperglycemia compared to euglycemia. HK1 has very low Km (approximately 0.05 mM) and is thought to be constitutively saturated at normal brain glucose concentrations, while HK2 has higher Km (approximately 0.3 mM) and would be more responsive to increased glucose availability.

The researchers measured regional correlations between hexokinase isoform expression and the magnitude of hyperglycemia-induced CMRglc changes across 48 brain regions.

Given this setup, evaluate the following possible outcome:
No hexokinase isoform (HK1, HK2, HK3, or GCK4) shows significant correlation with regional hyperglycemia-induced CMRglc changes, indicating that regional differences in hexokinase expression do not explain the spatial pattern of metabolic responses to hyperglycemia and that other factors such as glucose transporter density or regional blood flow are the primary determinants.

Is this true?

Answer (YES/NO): NO